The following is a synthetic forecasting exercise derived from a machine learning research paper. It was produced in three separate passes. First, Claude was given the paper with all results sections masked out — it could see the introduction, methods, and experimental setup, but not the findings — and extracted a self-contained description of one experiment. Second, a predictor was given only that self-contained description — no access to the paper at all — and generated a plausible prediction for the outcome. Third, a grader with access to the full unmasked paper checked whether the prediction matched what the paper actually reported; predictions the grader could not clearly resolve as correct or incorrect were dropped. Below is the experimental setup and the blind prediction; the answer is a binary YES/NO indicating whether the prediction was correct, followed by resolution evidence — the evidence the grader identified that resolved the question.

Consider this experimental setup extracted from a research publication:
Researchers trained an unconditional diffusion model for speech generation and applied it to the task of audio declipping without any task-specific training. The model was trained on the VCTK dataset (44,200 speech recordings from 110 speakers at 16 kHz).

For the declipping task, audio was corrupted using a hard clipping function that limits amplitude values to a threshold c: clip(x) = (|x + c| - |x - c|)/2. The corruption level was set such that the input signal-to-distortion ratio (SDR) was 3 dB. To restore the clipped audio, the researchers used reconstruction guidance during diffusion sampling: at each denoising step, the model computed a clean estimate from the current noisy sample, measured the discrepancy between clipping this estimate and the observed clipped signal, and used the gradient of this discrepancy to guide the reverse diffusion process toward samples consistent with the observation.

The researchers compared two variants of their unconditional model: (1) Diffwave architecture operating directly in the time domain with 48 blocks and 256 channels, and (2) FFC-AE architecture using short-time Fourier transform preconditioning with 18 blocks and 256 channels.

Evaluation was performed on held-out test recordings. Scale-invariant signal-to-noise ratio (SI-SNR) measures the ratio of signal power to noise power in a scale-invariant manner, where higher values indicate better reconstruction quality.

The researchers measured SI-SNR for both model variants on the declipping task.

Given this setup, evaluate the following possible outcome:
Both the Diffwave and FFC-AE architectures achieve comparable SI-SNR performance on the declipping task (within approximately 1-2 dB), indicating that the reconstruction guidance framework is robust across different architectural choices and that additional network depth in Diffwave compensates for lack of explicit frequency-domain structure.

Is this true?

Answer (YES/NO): NO